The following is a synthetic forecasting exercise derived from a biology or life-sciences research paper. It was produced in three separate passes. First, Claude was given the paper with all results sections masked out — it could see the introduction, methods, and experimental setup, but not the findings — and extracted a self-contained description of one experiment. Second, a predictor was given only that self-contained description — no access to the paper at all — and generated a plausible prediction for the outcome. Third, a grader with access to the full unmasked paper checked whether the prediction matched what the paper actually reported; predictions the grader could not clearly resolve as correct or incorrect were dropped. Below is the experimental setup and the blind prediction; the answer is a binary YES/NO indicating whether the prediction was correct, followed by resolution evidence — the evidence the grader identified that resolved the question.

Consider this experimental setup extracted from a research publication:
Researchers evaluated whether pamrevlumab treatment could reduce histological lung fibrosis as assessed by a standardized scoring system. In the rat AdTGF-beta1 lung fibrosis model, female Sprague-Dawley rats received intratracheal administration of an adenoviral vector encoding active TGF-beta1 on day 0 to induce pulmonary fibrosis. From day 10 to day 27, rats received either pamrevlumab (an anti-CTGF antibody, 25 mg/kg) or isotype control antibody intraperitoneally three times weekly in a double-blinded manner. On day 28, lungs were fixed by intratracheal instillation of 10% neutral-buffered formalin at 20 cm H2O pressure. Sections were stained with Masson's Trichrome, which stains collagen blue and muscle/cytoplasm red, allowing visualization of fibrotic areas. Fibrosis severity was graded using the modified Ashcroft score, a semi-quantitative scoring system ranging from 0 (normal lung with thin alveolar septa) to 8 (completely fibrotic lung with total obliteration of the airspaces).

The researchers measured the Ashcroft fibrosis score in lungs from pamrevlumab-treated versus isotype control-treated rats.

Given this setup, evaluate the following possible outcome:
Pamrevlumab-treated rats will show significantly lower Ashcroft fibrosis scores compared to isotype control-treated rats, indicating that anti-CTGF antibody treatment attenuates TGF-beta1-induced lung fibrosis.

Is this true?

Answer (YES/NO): NO